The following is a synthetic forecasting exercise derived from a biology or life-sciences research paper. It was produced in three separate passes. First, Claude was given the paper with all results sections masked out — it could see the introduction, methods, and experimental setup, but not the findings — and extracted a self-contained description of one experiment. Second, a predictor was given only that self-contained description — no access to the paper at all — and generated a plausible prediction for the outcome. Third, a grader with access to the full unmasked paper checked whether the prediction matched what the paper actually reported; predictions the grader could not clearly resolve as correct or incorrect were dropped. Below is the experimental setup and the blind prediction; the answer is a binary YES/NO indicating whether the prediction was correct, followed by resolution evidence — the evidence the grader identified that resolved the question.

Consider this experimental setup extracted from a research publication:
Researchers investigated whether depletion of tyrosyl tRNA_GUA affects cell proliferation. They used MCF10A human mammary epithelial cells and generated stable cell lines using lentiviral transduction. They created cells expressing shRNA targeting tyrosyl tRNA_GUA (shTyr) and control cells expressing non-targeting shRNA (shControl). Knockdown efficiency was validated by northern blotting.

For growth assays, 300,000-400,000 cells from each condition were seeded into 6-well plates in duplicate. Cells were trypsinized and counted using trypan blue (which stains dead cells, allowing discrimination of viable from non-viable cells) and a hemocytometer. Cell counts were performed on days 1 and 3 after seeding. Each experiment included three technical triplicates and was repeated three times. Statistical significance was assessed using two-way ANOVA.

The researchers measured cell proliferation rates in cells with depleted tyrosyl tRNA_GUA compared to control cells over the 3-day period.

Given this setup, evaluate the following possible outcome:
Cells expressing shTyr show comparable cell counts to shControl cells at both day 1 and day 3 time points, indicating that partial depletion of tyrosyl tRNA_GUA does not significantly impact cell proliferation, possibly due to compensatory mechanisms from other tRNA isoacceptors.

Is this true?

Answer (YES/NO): NO